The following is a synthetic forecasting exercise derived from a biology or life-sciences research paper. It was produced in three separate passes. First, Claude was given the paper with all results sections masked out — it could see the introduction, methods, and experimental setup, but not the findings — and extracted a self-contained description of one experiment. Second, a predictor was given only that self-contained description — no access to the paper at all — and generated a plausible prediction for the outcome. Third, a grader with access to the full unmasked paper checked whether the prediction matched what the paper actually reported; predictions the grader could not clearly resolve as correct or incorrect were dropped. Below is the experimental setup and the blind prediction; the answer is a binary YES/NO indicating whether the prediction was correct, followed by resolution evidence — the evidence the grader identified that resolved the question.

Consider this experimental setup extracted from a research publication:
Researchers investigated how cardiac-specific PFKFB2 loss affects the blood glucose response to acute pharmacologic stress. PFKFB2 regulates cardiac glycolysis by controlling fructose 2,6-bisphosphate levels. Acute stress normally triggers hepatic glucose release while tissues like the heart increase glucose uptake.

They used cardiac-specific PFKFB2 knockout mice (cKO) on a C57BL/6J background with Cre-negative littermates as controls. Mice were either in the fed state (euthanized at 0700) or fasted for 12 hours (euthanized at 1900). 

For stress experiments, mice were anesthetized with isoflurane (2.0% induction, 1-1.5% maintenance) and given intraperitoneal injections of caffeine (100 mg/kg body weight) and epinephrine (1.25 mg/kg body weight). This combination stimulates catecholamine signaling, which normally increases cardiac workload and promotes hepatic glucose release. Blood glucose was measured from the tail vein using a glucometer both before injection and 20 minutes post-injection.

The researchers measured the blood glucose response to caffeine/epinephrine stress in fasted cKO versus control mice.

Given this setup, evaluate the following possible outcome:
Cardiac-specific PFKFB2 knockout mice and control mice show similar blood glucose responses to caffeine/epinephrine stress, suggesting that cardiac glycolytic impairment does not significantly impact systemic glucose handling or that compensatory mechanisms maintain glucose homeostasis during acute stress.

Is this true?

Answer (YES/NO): NO